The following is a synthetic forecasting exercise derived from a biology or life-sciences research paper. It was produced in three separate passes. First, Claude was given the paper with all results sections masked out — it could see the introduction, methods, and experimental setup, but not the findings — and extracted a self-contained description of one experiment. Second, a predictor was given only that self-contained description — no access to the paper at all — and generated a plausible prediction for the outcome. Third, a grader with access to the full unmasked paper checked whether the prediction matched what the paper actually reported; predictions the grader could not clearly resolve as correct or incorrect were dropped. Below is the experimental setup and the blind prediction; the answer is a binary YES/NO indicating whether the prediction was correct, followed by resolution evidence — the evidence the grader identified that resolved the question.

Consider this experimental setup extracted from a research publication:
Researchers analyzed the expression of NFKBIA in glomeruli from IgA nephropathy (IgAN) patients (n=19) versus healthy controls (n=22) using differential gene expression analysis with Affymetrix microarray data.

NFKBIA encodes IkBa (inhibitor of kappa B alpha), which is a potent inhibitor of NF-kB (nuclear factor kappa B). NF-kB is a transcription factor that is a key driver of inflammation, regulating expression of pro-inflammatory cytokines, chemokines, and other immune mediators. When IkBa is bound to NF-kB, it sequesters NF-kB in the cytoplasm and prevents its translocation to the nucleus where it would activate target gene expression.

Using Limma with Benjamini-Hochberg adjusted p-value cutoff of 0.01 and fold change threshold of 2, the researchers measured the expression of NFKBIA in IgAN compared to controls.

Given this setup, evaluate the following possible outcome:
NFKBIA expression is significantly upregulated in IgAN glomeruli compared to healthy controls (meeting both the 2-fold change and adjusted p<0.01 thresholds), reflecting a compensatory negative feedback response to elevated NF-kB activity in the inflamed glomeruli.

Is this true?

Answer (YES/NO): NO